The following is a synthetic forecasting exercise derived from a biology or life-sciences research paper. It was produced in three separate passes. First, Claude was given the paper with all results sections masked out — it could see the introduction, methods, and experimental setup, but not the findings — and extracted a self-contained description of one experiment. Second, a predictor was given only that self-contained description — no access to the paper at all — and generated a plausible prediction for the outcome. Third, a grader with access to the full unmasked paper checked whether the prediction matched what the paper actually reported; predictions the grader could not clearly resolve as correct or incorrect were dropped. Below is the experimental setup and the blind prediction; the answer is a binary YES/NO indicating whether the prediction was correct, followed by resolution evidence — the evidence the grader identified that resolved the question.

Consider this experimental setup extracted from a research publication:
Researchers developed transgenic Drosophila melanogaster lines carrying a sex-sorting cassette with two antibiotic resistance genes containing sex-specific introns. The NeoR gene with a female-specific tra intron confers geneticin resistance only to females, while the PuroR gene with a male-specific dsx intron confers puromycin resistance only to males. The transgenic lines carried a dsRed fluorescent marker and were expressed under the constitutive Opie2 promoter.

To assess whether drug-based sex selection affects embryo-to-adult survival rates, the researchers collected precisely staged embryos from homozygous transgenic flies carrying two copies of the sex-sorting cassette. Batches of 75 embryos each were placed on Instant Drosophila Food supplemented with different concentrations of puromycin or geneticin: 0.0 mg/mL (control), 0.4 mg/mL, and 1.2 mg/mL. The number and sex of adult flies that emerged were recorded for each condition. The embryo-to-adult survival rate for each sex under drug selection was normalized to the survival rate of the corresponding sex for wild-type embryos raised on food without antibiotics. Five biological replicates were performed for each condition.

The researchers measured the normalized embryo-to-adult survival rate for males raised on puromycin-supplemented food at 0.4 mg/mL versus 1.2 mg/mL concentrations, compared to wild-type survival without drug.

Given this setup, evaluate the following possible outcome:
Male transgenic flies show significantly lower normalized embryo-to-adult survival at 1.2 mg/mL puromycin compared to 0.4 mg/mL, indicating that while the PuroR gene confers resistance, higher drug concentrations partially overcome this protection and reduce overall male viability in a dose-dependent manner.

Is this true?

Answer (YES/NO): NO